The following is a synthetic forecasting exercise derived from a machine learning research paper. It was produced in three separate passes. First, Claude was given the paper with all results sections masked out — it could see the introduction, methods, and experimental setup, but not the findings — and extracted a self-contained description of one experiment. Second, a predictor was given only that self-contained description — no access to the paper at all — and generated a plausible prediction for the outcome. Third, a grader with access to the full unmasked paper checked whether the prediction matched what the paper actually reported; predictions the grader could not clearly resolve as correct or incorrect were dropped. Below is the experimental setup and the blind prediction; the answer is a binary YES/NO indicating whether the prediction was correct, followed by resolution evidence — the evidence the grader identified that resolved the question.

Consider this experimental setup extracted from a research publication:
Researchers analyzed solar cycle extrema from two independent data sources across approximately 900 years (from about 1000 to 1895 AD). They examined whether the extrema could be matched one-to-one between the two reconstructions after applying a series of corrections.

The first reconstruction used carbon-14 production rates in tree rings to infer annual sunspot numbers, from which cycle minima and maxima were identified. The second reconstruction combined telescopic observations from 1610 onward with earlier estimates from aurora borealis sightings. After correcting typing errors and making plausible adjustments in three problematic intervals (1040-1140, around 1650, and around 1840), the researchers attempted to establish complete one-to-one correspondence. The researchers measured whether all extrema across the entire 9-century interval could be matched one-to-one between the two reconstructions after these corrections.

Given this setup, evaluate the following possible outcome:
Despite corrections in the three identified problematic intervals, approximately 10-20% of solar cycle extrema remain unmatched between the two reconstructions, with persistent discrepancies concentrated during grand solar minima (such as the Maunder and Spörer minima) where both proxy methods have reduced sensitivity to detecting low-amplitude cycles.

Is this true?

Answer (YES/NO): NO